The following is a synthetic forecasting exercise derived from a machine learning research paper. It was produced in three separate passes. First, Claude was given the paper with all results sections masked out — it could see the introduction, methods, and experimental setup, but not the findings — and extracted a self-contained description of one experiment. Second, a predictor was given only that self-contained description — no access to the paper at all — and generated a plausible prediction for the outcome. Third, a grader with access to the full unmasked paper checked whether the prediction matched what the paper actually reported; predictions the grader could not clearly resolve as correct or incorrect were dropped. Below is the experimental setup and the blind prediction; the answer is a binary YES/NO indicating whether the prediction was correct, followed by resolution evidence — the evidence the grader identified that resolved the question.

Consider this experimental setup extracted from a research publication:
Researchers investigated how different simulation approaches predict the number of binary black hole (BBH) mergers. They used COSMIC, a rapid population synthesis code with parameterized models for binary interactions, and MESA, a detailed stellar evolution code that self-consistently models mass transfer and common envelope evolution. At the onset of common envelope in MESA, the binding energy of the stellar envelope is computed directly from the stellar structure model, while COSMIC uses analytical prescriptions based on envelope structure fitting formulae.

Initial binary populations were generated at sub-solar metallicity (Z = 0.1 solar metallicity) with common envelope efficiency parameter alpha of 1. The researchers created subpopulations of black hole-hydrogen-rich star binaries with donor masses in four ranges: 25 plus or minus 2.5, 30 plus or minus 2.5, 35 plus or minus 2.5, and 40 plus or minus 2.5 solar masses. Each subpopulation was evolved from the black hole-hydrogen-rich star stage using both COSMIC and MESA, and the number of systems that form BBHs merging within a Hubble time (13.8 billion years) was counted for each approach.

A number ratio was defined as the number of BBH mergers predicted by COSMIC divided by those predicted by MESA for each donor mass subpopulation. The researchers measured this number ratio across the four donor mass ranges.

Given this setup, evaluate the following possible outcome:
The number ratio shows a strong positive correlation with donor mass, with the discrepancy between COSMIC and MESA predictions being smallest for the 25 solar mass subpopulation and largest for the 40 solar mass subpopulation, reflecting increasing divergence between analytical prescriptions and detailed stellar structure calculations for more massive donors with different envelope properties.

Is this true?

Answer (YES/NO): NO